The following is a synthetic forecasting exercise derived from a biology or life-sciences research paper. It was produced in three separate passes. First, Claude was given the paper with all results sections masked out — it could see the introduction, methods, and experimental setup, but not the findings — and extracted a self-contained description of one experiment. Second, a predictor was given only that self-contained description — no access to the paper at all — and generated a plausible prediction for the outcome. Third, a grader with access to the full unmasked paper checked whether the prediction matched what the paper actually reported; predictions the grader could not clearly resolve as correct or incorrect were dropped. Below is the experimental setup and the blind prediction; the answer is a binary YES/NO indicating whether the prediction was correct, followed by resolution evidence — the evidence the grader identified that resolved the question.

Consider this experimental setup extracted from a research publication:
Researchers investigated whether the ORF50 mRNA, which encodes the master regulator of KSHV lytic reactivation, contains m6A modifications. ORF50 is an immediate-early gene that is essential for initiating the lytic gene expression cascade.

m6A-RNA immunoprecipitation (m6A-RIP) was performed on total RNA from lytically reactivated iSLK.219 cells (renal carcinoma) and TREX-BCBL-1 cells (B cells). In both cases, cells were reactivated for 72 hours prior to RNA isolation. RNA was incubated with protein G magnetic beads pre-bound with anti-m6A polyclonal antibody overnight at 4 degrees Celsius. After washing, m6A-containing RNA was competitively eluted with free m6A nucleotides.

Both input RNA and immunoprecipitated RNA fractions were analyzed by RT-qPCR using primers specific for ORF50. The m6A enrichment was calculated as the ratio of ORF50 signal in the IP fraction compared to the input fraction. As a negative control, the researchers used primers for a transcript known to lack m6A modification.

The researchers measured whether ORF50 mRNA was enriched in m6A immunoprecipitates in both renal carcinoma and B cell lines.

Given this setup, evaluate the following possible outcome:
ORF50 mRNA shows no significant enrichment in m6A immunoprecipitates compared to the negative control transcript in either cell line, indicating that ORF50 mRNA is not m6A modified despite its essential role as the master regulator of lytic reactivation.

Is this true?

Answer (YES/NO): NO